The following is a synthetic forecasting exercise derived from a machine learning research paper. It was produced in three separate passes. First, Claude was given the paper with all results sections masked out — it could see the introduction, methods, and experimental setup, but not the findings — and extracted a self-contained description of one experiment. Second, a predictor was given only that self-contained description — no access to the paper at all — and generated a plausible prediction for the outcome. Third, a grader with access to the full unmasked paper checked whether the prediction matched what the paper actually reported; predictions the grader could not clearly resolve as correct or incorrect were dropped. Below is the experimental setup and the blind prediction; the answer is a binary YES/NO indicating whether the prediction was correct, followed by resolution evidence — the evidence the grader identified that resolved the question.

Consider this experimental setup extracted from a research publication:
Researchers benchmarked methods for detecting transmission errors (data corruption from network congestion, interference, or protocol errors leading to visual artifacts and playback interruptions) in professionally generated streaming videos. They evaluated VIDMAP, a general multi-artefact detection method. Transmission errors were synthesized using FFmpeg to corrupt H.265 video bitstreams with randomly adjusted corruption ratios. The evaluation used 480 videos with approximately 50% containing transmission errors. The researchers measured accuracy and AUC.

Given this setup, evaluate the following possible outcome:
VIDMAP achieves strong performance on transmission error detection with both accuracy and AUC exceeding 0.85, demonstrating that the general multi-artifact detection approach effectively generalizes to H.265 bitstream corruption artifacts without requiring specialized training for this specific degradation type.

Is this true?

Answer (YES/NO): NO